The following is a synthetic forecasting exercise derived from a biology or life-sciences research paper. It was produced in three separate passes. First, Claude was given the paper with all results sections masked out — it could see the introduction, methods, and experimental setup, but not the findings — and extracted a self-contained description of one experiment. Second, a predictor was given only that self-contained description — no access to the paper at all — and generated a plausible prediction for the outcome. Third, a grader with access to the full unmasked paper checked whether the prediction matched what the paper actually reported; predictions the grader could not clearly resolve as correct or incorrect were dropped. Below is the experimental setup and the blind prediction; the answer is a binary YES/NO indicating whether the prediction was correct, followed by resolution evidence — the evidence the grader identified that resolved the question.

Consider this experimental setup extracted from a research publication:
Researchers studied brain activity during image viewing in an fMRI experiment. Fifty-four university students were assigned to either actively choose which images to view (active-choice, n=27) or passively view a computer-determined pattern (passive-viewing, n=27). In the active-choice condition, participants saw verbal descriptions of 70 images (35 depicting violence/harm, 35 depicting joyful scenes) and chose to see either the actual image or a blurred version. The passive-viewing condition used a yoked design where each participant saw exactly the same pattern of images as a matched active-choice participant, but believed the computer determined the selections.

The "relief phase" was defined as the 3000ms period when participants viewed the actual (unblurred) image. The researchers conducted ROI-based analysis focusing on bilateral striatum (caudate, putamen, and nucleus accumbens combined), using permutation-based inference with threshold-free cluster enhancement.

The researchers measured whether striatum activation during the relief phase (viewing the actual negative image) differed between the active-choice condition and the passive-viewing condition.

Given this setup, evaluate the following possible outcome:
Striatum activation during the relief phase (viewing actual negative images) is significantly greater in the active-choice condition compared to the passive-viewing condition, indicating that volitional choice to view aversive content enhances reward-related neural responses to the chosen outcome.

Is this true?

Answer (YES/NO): NO